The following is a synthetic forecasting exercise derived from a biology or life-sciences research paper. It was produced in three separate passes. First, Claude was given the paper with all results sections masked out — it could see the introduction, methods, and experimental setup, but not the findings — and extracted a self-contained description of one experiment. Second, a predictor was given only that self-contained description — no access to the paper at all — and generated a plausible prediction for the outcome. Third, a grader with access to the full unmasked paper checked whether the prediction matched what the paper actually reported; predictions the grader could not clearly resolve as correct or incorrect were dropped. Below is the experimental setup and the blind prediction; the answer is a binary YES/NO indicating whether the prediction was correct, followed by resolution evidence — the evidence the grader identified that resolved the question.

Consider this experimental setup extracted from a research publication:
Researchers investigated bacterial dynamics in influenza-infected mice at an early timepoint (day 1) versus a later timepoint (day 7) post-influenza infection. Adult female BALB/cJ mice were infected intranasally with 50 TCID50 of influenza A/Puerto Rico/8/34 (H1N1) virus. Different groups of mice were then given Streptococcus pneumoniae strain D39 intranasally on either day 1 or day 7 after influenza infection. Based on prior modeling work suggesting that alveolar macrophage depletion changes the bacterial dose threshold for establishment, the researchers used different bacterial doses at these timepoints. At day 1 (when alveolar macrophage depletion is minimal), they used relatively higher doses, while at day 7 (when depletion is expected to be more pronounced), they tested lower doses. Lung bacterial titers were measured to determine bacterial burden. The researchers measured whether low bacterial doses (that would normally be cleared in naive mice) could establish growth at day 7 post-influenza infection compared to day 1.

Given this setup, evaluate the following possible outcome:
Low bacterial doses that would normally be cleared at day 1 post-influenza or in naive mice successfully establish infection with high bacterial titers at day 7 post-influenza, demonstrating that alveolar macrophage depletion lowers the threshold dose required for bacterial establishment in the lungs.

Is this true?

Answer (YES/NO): YES